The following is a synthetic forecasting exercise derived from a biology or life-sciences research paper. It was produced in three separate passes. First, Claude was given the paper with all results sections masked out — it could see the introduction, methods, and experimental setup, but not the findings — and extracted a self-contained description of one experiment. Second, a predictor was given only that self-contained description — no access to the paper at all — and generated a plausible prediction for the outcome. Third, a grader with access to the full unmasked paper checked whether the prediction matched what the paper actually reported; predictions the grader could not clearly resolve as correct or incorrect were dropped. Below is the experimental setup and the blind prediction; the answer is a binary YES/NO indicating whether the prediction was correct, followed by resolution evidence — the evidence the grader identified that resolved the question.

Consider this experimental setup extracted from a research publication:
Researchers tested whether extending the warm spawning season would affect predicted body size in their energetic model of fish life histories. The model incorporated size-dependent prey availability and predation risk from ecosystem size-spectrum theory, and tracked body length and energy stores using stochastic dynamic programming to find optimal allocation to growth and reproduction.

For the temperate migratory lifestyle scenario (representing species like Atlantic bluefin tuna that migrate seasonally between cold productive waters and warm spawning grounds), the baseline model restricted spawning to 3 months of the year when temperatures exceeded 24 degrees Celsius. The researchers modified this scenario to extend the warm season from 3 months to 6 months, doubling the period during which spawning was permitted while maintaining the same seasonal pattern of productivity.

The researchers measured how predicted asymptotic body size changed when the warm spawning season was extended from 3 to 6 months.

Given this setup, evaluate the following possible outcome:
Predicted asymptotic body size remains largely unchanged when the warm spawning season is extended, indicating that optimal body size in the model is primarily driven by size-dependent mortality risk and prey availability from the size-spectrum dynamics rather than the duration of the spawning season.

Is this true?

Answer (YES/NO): NO